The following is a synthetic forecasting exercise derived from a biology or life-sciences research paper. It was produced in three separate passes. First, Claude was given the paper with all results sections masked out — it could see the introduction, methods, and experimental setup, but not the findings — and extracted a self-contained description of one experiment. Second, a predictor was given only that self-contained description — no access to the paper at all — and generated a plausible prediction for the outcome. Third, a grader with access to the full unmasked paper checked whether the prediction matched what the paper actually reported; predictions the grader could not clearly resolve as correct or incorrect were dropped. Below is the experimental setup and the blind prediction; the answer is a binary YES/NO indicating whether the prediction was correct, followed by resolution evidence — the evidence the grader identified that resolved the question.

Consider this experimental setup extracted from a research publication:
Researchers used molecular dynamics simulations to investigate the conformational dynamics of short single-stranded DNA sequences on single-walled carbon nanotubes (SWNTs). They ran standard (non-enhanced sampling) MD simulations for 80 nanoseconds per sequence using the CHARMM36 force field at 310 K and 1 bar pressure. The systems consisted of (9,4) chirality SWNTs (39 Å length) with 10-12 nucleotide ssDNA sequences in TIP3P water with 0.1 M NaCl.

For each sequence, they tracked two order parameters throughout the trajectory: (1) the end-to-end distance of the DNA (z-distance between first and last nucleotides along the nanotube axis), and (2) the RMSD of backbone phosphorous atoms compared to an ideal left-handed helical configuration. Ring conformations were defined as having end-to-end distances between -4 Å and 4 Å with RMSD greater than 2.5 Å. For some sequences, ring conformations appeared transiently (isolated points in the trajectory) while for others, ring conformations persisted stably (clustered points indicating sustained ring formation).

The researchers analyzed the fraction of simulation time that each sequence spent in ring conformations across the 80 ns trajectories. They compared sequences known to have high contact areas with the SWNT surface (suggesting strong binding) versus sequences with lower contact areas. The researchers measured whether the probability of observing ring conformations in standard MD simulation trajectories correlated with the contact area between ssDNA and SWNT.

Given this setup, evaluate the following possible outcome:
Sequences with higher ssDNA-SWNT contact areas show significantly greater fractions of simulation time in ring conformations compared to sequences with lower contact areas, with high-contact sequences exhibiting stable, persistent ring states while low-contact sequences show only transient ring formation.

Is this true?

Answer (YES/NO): NO